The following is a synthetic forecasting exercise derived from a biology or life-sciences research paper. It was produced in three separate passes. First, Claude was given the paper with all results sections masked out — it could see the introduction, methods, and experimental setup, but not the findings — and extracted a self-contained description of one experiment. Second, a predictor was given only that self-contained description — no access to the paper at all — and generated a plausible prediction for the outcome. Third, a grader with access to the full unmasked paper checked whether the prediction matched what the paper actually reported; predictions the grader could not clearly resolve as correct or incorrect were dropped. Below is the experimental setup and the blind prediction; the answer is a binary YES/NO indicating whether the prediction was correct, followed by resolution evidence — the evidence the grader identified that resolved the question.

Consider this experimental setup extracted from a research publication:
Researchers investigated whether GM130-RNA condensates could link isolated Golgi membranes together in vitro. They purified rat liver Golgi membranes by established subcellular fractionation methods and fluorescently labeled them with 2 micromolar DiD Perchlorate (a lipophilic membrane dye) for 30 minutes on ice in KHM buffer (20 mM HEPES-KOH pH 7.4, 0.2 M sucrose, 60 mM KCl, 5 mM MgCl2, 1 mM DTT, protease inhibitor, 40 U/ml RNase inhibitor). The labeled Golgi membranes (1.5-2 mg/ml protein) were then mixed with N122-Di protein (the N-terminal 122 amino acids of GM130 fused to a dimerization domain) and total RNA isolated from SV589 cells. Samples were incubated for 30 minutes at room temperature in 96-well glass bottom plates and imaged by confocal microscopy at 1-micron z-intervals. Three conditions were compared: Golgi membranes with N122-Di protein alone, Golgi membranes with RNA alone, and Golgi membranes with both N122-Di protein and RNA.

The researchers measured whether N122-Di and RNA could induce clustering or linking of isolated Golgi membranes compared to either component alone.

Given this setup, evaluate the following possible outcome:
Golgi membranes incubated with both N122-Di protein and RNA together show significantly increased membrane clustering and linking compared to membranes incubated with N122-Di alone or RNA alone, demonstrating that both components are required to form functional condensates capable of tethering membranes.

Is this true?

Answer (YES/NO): YES